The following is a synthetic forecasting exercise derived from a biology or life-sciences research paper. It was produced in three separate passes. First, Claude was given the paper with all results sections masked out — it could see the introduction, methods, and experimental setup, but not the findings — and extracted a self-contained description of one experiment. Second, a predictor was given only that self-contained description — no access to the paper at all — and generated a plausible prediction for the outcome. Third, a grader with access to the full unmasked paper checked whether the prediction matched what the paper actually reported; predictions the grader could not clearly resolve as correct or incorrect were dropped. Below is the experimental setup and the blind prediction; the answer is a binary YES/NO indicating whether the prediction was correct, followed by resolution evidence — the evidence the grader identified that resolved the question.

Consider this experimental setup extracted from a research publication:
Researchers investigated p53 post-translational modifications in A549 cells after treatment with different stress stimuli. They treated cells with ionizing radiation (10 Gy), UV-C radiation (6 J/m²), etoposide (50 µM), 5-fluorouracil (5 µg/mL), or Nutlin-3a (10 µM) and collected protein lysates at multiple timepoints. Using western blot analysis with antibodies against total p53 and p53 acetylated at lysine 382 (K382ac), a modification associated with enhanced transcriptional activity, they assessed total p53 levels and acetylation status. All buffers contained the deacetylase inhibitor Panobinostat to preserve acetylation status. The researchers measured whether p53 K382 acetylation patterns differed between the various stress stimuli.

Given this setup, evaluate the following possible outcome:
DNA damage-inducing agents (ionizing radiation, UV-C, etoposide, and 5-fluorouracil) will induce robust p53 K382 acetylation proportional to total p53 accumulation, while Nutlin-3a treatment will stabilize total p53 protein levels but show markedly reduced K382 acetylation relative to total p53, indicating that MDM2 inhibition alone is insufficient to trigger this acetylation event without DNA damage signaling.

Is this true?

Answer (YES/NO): NO